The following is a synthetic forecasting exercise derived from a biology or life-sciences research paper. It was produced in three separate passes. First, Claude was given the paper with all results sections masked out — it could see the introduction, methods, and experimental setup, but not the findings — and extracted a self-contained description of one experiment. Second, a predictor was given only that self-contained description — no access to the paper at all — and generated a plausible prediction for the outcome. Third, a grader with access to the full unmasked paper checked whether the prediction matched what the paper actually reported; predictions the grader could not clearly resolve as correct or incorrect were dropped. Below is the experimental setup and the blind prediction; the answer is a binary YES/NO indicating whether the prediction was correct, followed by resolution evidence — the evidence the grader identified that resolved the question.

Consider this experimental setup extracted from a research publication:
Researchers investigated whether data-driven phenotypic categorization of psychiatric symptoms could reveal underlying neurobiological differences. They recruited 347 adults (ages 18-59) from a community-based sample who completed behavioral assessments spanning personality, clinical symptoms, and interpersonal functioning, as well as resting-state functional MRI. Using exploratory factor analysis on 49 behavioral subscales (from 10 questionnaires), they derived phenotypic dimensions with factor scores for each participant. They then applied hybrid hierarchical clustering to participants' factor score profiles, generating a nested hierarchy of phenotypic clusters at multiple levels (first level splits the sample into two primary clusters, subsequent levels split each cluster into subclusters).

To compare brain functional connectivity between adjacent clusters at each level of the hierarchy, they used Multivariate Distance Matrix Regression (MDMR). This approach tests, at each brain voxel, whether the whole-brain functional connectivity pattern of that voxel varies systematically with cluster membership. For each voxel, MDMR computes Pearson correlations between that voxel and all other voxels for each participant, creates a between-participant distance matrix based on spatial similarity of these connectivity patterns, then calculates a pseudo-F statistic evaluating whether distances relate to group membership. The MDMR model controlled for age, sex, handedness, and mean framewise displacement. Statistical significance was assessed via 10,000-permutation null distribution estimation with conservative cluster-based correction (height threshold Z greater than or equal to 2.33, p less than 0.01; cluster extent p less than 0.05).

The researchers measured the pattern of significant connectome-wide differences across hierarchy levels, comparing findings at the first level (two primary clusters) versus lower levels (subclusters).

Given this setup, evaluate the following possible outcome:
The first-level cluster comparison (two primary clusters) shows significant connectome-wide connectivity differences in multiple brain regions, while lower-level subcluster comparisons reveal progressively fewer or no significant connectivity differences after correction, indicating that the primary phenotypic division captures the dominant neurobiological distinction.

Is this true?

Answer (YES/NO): YES